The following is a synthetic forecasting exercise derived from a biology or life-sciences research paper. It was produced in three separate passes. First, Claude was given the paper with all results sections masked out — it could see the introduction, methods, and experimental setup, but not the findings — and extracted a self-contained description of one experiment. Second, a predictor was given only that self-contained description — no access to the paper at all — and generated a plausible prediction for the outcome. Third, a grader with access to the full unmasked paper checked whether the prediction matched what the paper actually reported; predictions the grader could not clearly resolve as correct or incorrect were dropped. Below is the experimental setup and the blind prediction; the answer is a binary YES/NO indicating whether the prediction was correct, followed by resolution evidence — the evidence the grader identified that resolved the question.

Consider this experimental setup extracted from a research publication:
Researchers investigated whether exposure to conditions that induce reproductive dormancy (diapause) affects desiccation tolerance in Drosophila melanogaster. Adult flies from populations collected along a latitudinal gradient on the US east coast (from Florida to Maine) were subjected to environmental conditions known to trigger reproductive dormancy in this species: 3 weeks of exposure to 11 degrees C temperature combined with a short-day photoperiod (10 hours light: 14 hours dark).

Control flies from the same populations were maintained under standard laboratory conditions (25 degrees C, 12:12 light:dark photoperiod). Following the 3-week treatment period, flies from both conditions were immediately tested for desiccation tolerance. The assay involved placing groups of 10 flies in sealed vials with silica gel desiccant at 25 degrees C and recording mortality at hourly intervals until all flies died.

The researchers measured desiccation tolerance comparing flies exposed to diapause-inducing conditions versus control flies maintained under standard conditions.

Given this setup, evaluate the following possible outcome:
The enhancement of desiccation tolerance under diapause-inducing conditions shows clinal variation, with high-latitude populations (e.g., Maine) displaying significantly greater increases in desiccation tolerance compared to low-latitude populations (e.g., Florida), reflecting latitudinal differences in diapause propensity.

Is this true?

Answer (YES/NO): NO